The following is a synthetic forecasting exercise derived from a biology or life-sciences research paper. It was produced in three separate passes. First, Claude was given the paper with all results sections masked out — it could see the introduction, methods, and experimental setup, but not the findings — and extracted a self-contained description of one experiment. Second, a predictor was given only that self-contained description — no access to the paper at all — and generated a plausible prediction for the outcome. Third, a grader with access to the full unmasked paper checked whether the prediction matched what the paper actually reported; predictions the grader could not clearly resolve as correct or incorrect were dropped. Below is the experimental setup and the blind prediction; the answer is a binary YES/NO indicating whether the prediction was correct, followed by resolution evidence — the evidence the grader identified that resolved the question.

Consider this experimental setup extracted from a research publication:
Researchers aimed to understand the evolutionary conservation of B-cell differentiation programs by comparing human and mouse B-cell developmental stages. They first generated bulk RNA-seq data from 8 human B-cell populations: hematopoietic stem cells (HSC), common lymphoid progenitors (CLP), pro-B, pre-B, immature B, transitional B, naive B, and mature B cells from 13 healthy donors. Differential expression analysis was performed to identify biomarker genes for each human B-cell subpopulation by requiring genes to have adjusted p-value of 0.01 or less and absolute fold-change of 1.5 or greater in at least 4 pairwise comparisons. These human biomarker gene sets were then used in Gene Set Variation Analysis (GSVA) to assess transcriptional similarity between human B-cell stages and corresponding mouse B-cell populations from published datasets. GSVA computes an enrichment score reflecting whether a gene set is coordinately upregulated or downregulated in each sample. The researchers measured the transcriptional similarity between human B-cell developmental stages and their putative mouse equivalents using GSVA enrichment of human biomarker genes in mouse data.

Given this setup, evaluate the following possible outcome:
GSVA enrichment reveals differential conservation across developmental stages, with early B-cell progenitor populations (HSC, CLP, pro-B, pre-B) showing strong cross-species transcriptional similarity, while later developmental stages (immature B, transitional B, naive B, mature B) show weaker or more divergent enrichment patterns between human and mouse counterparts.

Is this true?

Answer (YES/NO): NO